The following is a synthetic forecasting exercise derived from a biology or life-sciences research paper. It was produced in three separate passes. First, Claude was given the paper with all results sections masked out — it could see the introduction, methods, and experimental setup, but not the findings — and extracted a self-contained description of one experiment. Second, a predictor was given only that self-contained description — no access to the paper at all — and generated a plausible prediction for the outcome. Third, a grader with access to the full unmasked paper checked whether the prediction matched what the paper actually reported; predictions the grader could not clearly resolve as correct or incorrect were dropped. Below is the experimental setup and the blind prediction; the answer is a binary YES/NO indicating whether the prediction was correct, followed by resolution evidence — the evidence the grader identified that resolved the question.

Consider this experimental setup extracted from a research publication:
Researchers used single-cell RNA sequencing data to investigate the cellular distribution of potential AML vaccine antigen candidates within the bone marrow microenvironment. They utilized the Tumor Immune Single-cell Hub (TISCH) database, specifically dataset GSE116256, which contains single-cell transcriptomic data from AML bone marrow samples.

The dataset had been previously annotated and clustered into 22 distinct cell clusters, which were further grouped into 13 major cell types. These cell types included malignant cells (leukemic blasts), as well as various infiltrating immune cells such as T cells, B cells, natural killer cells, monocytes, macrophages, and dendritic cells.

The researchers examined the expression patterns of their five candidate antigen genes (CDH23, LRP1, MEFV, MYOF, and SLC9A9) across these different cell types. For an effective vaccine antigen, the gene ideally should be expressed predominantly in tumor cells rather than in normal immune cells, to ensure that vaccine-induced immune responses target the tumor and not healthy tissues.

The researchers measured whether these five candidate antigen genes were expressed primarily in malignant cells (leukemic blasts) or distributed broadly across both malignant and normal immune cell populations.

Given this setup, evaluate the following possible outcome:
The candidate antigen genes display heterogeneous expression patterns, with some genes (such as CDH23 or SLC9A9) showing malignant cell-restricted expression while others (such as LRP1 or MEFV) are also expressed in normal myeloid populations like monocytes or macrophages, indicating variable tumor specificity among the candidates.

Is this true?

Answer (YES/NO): NO